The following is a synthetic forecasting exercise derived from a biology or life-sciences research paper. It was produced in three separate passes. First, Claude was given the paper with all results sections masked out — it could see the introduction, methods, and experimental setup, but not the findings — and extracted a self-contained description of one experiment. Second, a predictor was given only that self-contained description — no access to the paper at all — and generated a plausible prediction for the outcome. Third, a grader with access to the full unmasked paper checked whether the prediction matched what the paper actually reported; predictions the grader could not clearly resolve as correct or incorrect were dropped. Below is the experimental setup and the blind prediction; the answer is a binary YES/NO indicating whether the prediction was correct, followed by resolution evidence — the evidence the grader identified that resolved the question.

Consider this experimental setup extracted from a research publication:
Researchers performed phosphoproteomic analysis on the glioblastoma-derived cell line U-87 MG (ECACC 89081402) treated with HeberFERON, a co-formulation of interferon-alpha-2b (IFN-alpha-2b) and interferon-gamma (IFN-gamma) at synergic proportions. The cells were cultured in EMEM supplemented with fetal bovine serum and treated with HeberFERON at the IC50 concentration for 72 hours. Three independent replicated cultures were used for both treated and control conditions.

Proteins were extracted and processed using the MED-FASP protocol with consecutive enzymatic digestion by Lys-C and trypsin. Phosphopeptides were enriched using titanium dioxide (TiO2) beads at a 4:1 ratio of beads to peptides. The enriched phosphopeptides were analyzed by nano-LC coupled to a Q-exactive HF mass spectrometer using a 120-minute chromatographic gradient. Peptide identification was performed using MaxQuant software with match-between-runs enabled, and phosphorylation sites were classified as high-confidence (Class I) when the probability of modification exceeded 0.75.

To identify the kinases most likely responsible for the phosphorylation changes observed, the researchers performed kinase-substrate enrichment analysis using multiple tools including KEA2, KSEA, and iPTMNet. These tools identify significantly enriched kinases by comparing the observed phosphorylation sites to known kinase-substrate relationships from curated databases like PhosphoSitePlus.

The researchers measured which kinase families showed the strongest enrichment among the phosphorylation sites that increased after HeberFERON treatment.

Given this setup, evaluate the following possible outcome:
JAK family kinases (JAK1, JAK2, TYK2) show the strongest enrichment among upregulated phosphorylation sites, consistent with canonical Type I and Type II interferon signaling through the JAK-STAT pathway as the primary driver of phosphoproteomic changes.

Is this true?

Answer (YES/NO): NO